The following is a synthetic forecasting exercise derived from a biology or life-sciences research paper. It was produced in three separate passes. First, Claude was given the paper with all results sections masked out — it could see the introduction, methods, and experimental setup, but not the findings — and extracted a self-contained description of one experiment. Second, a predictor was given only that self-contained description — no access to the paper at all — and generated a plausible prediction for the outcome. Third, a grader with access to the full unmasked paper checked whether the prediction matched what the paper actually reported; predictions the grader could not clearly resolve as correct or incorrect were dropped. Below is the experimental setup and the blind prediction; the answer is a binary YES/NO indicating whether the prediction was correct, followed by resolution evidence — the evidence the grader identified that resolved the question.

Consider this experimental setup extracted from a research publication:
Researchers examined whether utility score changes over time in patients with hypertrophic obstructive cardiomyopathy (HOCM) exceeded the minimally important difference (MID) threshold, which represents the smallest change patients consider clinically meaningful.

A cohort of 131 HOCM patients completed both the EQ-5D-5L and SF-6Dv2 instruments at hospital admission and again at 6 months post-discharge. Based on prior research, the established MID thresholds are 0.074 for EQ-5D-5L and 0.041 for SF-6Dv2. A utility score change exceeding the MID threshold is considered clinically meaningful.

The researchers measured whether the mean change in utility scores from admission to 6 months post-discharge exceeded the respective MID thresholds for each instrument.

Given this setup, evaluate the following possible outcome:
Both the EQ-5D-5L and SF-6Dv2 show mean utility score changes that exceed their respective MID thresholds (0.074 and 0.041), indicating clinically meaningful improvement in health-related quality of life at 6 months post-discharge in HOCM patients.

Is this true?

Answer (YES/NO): YES